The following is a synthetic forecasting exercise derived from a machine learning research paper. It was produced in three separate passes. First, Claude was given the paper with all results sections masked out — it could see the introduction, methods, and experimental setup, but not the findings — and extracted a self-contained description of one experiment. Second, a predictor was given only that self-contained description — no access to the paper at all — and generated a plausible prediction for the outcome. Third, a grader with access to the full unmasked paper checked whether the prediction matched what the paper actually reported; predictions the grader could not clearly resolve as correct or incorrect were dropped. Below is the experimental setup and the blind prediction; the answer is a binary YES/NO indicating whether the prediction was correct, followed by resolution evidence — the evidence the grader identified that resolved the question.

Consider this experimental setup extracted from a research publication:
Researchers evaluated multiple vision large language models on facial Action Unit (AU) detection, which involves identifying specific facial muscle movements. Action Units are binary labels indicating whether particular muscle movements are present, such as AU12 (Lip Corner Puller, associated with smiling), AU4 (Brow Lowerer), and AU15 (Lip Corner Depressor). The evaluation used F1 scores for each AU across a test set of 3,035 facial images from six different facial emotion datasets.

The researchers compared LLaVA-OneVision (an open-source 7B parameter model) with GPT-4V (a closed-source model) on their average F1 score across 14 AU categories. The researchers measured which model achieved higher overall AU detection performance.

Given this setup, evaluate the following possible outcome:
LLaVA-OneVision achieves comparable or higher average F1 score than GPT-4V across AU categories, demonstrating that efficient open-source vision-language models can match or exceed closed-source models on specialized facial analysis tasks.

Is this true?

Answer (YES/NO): YES